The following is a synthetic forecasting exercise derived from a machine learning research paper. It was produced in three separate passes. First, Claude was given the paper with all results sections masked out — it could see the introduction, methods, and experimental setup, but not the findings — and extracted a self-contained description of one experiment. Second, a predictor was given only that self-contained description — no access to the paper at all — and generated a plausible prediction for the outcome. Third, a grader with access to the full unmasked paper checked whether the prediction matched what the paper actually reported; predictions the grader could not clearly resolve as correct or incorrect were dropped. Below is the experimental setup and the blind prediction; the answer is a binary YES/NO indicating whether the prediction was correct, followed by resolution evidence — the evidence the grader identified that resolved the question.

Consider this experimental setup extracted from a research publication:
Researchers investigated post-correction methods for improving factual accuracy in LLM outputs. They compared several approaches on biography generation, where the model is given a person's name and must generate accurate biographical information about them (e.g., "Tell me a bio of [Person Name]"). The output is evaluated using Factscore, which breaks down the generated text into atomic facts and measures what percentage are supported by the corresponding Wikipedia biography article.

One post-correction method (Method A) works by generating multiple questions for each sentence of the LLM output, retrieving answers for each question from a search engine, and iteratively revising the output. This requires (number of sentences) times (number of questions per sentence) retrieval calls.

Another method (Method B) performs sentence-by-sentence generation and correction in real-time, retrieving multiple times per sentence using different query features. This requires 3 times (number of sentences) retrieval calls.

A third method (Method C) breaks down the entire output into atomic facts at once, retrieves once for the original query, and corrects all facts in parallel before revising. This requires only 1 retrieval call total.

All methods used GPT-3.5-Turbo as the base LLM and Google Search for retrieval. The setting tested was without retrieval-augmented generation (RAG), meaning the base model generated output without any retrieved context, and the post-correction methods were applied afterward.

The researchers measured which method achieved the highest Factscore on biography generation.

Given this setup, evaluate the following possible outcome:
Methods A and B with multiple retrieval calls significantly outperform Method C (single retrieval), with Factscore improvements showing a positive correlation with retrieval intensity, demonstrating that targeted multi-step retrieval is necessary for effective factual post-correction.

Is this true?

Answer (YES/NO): NO